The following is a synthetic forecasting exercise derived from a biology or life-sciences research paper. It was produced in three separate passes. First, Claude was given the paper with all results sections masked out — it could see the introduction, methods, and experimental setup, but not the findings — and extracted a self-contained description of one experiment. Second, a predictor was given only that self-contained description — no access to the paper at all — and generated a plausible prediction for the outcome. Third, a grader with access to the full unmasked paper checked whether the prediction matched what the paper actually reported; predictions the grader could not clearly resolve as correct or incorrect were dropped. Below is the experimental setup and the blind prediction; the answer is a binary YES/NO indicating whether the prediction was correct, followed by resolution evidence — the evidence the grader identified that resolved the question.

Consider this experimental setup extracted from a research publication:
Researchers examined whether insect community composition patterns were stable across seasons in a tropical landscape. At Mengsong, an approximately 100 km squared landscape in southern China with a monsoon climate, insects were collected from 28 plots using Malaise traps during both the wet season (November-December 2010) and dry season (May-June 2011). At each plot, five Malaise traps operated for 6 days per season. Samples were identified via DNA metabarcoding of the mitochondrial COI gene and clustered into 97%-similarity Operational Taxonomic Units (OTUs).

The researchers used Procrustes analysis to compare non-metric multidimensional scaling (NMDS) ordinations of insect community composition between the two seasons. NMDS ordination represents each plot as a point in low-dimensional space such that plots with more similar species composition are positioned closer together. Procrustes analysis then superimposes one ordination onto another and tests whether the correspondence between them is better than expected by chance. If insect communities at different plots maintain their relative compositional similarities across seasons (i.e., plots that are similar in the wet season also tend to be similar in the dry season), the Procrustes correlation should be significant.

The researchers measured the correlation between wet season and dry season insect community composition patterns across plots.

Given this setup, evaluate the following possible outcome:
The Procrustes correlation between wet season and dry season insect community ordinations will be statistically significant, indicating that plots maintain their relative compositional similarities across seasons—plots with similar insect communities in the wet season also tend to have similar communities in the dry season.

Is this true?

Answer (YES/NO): YES